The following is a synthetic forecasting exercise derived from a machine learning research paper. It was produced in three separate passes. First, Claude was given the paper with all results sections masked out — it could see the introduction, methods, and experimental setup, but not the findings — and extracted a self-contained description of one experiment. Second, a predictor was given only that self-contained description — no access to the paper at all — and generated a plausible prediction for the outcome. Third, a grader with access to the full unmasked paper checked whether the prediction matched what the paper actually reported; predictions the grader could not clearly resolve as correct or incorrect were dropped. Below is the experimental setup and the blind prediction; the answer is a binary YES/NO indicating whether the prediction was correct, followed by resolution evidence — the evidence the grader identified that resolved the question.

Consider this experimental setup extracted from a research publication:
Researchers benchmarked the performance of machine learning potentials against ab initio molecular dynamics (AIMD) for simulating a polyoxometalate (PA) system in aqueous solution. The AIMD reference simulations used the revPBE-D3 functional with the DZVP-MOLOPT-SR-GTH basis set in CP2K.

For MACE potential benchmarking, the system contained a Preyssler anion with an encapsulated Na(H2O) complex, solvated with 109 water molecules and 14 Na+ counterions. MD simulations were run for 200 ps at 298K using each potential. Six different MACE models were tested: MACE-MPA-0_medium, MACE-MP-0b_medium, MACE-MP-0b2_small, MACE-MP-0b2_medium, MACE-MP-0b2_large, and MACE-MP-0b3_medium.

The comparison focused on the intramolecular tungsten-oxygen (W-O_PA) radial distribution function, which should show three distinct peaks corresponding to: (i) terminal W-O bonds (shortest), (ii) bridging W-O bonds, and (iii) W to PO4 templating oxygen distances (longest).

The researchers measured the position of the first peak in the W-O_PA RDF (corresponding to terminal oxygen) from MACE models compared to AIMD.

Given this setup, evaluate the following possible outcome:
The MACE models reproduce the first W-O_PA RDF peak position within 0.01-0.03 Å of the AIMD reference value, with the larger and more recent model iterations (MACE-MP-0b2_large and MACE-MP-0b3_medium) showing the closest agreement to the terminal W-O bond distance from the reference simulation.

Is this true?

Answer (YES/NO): NO